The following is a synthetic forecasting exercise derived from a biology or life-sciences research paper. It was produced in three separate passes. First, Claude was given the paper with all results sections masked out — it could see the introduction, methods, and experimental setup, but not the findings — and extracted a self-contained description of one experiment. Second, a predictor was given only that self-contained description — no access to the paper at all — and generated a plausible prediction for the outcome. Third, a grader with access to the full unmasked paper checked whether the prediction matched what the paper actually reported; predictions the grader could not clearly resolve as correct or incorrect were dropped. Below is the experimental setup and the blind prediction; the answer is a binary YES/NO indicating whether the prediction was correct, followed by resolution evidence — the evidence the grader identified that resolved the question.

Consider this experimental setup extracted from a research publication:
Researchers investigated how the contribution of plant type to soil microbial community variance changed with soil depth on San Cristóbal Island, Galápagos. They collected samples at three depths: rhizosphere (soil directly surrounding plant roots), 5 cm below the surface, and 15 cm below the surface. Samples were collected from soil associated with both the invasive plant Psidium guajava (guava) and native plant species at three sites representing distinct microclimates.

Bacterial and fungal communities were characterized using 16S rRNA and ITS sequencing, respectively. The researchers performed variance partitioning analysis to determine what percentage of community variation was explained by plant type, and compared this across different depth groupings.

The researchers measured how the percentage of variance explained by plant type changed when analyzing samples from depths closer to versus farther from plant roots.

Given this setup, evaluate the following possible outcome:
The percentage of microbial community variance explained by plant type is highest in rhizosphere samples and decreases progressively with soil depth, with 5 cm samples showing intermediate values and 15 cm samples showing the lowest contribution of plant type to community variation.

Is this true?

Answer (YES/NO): NO